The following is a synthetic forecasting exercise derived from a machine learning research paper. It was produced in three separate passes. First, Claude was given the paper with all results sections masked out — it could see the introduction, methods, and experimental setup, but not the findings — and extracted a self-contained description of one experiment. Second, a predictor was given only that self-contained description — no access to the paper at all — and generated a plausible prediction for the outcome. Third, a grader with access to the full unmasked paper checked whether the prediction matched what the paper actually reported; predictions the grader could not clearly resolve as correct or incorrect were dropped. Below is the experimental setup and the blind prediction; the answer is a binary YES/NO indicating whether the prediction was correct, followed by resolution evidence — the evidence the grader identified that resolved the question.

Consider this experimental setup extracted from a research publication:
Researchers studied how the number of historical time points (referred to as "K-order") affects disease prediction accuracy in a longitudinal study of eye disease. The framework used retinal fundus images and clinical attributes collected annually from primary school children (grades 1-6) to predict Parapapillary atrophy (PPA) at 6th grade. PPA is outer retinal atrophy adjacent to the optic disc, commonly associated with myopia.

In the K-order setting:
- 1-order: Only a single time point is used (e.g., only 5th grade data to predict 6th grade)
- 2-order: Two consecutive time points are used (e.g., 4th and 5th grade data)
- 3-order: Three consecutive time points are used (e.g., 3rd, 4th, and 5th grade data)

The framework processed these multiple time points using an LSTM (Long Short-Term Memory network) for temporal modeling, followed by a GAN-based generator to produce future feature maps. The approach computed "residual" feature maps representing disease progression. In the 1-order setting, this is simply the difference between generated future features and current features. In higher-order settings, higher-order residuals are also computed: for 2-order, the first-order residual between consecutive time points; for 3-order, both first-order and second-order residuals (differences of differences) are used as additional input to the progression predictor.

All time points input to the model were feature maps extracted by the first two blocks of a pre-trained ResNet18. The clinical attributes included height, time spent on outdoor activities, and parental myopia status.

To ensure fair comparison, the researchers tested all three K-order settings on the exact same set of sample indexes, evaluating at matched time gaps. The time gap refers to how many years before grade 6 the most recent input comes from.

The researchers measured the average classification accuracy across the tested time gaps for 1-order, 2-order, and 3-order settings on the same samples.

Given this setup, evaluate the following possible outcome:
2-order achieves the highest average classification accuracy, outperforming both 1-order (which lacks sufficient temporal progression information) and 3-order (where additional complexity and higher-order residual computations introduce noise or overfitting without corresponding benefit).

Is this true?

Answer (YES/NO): NO